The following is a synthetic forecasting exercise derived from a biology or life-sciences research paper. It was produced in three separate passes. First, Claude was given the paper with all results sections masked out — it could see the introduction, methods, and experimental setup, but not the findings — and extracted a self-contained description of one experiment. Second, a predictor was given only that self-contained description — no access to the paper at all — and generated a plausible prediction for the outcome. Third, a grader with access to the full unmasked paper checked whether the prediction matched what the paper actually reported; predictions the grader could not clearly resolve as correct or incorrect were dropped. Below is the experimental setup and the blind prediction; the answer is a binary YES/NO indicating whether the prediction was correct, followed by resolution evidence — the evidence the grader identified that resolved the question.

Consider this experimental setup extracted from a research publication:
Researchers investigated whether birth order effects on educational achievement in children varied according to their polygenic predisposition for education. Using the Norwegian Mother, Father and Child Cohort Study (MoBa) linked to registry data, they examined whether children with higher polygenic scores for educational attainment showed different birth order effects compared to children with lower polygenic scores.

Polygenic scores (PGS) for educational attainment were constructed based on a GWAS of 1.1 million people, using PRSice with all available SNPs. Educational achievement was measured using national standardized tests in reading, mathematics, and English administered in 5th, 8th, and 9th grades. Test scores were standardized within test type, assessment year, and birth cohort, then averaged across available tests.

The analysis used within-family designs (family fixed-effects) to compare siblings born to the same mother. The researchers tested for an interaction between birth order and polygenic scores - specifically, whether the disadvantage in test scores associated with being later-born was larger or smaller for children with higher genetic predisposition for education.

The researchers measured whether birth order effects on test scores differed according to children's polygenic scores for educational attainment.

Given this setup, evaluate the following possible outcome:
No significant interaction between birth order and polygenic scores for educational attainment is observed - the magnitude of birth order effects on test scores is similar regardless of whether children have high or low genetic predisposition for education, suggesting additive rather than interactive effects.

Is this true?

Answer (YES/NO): YES